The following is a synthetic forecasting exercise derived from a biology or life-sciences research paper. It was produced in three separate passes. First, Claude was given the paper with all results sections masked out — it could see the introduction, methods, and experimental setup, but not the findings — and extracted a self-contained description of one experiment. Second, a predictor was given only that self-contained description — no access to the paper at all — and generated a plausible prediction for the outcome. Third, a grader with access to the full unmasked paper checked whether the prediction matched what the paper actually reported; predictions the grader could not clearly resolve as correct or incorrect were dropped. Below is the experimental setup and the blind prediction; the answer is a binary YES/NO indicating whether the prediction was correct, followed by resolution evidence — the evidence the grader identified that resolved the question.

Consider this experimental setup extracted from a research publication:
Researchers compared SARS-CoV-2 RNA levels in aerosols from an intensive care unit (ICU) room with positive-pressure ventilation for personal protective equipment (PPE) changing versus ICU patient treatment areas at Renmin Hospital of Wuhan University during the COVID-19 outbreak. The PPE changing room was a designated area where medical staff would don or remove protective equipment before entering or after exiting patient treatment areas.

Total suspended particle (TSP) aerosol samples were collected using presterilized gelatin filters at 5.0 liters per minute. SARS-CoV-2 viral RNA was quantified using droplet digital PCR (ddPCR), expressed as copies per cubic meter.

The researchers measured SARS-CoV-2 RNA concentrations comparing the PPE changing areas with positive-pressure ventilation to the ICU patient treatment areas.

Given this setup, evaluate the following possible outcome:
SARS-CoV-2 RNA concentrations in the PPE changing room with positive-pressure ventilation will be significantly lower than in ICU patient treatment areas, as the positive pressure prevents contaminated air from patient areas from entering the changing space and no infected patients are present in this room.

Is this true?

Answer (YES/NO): NO